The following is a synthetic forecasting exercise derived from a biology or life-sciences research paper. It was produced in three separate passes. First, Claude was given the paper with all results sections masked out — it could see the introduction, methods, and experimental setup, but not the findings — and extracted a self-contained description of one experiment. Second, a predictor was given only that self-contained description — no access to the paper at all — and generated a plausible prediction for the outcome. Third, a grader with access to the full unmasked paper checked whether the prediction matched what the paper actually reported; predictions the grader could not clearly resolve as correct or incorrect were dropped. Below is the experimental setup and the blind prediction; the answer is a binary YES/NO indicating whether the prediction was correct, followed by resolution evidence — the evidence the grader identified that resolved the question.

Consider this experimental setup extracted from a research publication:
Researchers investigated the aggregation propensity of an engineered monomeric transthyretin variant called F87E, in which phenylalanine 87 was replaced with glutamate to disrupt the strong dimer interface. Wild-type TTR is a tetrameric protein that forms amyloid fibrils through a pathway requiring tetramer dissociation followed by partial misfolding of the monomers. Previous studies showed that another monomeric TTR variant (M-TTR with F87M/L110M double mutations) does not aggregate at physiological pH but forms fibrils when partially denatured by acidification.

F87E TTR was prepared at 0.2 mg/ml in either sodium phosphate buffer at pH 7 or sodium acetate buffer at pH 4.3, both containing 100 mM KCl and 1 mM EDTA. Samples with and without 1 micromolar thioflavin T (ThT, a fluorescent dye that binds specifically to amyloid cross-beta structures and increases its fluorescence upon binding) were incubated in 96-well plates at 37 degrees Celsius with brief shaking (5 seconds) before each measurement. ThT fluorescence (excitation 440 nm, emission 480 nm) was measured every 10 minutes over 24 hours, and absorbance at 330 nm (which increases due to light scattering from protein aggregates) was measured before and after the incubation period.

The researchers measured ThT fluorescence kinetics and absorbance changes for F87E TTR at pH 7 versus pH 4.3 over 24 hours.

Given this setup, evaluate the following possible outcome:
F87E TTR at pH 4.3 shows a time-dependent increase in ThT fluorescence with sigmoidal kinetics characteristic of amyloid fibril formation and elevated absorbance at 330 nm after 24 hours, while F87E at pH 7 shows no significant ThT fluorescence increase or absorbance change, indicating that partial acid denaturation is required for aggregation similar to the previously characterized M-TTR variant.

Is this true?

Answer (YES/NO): YES